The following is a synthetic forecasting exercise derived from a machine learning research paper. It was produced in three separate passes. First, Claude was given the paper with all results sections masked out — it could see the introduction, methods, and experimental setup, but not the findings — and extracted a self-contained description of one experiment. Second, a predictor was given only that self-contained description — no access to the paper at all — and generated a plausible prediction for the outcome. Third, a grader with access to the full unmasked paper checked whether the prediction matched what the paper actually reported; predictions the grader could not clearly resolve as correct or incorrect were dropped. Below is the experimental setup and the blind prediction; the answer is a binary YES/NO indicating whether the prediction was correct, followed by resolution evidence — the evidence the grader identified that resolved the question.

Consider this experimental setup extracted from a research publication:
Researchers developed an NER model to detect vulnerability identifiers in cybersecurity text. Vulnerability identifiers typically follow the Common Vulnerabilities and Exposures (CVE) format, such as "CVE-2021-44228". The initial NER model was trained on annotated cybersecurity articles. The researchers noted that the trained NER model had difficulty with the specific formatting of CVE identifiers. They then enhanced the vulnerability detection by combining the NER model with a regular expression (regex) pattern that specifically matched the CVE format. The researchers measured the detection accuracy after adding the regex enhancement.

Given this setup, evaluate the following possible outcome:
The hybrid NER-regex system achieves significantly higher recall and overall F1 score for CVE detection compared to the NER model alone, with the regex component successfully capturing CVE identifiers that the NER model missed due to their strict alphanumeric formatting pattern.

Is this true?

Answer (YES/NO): YES